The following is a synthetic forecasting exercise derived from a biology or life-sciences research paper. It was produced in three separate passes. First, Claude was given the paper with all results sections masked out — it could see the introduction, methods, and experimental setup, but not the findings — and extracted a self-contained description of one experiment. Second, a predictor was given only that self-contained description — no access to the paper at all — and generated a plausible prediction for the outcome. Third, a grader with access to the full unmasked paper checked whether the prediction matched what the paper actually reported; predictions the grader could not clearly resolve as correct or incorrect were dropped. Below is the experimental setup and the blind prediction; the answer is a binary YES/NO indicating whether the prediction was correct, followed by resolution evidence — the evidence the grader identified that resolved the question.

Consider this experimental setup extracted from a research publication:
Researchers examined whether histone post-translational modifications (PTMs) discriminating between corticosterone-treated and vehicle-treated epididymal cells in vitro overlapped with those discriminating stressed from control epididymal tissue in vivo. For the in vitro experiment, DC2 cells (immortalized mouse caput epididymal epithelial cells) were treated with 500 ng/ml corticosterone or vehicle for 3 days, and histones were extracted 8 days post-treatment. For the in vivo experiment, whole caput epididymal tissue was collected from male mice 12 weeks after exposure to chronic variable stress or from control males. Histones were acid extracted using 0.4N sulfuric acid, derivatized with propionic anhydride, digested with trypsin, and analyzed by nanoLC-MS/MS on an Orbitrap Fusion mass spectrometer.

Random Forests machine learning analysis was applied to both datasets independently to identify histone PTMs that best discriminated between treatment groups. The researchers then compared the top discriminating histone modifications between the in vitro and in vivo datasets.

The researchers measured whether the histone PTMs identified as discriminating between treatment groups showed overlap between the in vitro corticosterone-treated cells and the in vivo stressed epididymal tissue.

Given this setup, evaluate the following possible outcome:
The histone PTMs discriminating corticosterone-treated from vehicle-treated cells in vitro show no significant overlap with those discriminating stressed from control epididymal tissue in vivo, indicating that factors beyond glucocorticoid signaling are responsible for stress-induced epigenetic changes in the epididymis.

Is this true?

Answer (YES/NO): NO